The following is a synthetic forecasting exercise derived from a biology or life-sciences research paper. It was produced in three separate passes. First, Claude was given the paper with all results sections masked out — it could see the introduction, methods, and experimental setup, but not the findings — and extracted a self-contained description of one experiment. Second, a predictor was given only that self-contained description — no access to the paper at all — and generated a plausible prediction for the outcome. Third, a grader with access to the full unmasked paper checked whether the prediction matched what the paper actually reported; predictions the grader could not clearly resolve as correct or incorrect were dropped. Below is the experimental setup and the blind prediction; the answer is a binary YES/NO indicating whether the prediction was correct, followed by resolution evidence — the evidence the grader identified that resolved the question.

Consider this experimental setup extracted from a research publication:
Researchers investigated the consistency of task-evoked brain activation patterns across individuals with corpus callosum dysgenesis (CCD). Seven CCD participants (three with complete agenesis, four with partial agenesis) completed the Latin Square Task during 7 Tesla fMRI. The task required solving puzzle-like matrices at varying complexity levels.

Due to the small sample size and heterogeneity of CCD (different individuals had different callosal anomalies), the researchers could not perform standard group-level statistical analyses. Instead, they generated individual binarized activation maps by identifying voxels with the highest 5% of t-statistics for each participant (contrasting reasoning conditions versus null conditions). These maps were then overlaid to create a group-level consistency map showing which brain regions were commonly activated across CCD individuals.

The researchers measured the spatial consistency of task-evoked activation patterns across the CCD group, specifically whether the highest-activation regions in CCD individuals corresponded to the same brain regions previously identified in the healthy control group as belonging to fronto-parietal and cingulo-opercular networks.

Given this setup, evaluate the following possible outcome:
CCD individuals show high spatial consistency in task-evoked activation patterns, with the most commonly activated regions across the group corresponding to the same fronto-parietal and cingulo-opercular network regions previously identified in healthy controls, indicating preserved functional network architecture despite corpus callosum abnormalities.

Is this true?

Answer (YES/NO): YES